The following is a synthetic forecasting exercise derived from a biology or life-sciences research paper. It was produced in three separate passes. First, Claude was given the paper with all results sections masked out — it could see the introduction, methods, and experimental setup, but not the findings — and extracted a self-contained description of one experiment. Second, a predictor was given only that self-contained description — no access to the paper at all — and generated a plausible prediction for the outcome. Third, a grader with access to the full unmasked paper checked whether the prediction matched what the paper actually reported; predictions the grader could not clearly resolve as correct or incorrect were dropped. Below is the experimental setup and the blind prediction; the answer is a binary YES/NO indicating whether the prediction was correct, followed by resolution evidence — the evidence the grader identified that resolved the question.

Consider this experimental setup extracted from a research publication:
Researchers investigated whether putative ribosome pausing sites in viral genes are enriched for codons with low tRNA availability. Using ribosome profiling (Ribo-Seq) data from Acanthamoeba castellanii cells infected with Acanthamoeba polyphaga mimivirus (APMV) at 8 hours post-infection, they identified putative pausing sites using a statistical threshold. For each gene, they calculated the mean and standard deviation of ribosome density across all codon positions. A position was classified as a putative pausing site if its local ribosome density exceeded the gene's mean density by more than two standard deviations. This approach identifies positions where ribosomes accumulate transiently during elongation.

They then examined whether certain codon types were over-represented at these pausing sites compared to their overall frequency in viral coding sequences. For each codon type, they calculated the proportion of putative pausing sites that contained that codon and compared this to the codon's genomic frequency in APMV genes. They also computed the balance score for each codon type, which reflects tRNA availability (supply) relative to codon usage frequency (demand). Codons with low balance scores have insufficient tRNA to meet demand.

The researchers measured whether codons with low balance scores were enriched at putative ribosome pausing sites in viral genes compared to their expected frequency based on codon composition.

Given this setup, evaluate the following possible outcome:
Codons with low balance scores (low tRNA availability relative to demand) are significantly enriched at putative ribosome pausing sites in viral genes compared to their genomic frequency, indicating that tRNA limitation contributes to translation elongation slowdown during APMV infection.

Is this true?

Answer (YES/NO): NO